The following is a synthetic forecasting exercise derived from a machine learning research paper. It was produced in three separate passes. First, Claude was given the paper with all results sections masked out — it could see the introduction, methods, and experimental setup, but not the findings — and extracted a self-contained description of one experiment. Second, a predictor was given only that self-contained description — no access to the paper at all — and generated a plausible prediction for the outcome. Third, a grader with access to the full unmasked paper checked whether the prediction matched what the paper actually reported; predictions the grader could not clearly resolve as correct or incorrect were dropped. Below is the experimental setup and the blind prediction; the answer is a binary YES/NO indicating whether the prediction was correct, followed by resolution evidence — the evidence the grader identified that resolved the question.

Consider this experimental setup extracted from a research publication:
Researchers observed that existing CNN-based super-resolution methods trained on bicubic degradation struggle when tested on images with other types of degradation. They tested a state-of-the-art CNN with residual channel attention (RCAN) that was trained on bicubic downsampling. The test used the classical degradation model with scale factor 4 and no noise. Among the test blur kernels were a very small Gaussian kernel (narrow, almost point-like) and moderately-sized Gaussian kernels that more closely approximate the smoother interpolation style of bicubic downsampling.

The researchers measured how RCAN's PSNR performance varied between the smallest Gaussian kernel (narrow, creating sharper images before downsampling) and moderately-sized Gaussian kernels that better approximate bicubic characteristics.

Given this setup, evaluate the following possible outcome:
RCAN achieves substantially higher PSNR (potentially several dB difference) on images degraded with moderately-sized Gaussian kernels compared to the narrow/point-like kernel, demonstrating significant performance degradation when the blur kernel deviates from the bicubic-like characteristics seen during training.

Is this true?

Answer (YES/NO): YES